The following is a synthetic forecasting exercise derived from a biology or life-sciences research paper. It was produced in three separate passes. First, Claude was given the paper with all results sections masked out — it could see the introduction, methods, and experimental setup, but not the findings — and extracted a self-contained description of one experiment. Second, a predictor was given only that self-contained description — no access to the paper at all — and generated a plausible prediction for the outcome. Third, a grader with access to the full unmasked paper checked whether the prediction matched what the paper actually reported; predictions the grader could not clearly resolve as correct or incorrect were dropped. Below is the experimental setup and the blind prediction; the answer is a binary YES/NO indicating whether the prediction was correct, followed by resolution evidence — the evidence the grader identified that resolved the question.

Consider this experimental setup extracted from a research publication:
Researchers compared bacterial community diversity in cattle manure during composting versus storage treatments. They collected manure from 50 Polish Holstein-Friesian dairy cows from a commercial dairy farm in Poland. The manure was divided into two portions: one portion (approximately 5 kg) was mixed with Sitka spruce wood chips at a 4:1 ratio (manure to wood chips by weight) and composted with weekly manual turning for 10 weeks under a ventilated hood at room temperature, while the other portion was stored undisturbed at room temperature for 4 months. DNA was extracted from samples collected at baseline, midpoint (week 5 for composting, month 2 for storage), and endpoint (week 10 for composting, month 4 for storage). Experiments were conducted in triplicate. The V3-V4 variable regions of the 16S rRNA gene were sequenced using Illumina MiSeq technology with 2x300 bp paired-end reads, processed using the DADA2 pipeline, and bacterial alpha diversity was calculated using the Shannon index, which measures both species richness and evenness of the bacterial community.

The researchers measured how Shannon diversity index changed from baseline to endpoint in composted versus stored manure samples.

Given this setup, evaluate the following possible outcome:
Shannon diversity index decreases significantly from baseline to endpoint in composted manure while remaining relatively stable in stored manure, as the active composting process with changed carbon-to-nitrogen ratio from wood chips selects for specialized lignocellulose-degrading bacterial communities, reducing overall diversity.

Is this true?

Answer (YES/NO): NO